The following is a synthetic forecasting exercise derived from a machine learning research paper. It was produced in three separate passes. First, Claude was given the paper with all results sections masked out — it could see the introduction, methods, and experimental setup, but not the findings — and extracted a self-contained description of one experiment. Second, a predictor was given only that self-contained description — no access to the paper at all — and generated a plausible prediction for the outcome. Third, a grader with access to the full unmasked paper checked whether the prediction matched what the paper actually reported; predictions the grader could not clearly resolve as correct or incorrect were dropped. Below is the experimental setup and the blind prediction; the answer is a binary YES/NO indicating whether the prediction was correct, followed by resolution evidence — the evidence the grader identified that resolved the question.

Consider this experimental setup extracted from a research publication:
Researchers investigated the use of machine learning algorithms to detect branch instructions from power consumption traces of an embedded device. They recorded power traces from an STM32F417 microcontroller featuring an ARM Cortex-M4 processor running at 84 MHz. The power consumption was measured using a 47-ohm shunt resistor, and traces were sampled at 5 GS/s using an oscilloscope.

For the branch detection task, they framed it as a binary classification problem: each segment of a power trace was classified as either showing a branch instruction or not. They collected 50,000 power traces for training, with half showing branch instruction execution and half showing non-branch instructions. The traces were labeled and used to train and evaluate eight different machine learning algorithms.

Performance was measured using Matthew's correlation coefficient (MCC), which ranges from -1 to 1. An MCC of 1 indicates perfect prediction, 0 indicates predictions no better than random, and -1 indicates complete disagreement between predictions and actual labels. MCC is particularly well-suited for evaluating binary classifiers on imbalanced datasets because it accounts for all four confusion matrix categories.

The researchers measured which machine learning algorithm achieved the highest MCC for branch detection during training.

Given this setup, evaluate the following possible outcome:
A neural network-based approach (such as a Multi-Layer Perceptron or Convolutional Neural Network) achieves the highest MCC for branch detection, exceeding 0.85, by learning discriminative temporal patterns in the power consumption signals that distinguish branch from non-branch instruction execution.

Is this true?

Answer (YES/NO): NO